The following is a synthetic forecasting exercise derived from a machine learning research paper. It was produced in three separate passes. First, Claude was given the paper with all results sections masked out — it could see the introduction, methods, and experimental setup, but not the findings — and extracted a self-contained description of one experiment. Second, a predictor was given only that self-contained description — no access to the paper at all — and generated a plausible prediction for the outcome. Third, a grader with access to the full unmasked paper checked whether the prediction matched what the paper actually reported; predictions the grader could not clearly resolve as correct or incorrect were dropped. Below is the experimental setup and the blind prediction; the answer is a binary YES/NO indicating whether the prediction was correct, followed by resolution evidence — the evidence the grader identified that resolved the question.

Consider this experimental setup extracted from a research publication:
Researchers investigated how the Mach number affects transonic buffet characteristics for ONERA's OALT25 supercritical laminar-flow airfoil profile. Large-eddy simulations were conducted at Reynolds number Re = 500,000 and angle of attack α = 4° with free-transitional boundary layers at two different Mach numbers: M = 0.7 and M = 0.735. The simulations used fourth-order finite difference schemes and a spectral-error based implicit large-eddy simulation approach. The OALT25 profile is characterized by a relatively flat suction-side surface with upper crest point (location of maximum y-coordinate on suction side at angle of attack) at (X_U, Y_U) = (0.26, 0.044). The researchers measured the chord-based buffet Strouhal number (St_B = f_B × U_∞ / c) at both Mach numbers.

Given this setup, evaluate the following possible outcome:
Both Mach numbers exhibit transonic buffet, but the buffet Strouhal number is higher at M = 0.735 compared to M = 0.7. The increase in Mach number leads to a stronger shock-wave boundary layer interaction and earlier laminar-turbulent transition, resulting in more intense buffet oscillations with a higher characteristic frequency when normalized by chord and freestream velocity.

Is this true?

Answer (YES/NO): YES